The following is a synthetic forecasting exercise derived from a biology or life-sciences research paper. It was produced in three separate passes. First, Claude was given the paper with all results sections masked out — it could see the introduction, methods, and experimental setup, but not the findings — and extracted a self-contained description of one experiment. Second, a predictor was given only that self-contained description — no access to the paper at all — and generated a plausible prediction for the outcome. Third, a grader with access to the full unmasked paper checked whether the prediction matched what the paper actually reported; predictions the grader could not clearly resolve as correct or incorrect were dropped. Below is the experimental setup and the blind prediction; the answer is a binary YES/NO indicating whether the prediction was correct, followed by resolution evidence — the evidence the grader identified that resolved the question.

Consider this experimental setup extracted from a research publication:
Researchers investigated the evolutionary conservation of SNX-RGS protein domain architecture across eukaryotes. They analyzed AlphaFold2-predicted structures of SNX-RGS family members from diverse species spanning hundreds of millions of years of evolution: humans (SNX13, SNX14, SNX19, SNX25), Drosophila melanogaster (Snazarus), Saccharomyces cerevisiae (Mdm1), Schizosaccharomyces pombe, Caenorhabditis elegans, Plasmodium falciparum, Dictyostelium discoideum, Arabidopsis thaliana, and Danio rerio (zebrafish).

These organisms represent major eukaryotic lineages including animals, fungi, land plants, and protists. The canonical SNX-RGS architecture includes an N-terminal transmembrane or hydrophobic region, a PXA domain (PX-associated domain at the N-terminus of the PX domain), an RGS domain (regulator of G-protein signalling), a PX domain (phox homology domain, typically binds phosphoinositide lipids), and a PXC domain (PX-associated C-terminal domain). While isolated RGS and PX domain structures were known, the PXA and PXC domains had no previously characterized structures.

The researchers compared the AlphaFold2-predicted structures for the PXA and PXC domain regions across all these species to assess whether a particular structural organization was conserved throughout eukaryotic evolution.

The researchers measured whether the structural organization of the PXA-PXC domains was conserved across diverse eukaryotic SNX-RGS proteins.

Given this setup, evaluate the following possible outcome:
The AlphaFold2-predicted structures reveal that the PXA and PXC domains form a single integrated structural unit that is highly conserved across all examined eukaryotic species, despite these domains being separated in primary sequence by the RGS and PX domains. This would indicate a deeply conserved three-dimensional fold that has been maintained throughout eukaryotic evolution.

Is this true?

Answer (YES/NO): NO